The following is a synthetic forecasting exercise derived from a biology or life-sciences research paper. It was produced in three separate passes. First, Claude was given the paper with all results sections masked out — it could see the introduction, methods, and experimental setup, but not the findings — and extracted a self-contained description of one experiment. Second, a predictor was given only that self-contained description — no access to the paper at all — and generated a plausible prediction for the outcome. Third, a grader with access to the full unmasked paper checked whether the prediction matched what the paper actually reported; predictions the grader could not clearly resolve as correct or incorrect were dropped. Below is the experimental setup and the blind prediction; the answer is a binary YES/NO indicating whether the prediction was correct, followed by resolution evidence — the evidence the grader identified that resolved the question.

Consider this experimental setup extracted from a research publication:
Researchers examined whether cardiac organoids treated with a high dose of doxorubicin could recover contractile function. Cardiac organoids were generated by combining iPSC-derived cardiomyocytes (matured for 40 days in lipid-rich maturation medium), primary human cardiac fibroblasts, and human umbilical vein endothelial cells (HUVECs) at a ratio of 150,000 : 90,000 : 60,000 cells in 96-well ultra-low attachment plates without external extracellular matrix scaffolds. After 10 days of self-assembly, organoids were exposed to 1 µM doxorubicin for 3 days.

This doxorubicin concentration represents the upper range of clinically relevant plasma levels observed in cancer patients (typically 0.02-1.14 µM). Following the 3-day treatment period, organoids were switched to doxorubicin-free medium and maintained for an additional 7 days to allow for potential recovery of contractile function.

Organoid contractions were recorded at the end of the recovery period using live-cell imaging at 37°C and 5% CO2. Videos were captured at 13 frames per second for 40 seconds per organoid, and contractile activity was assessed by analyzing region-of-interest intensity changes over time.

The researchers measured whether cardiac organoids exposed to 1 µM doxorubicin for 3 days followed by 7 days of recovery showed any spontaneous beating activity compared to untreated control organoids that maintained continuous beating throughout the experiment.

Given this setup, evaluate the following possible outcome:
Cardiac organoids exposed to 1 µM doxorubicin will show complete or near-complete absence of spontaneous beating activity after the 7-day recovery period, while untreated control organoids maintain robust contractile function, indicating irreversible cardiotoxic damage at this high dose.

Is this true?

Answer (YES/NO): YES